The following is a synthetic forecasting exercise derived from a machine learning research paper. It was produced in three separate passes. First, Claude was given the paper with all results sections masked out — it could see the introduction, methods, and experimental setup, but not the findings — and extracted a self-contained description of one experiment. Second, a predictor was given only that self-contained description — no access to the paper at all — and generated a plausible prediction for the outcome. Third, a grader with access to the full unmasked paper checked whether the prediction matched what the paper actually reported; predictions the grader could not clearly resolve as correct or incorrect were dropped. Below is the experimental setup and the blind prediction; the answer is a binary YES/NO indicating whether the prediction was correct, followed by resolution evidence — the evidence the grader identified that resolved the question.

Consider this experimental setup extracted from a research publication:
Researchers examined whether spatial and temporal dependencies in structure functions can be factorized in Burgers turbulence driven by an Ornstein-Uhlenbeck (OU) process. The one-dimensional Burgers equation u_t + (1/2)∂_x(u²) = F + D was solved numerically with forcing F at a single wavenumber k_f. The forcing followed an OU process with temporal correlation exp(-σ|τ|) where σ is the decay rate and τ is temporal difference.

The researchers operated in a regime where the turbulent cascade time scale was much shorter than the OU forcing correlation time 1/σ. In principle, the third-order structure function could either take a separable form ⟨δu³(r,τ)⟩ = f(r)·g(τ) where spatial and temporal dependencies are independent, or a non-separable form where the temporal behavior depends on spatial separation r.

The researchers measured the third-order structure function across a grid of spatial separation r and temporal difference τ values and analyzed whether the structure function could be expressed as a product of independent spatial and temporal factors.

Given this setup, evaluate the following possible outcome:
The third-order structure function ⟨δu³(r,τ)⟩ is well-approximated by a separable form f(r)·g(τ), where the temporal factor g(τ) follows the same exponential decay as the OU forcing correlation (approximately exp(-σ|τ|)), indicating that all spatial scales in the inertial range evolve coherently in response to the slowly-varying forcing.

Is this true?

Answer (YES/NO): YES